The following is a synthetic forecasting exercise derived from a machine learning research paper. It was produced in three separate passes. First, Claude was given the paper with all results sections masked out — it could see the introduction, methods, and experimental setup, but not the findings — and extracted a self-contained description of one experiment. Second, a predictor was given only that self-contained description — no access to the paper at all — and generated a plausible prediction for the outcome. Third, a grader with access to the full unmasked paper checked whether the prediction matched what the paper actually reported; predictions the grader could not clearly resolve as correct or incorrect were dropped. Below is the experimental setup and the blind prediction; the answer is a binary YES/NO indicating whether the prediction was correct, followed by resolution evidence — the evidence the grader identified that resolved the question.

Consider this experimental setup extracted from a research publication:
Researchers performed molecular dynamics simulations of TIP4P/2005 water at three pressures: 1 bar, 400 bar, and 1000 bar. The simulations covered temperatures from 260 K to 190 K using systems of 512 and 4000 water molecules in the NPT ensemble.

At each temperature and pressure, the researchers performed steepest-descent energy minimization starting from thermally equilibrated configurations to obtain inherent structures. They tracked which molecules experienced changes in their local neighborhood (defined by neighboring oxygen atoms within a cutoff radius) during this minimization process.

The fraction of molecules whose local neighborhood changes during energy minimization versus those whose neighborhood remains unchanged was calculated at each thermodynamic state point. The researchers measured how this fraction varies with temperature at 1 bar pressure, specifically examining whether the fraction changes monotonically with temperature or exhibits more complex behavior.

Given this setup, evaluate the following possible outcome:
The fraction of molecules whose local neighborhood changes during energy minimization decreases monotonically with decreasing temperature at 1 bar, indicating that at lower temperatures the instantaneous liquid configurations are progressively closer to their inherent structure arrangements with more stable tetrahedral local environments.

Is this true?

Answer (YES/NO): YES